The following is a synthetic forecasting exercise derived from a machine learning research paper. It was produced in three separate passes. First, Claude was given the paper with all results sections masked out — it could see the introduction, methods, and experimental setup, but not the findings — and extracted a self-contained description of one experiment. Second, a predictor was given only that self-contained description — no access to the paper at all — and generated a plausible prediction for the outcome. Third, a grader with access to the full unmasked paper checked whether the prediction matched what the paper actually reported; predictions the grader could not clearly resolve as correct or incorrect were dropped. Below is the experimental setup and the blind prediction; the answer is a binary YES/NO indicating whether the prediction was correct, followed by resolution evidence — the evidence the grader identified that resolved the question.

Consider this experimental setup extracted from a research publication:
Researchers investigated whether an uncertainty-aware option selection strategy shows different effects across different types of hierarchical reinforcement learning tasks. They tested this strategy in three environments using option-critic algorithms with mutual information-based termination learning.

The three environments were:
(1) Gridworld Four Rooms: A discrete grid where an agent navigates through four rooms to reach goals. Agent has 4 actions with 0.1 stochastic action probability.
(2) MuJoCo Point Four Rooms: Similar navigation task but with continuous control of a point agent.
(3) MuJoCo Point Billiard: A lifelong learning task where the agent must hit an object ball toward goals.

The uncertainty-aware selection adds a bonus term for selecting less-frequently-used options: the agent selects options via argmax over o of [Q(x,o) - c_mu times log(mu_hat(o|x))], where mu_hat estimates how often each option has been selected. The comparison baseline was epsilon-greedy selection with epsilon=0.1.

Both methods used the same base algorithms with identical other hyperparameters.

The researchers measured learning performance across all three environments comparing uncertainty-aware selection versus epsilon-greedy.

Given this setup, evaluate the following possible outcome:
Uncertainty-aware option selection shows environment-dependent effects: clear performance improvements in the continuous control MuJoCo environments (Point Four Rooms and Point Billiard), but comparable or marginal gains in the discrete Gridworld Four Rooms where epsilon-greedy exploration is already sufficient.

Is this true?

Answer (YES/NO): NO